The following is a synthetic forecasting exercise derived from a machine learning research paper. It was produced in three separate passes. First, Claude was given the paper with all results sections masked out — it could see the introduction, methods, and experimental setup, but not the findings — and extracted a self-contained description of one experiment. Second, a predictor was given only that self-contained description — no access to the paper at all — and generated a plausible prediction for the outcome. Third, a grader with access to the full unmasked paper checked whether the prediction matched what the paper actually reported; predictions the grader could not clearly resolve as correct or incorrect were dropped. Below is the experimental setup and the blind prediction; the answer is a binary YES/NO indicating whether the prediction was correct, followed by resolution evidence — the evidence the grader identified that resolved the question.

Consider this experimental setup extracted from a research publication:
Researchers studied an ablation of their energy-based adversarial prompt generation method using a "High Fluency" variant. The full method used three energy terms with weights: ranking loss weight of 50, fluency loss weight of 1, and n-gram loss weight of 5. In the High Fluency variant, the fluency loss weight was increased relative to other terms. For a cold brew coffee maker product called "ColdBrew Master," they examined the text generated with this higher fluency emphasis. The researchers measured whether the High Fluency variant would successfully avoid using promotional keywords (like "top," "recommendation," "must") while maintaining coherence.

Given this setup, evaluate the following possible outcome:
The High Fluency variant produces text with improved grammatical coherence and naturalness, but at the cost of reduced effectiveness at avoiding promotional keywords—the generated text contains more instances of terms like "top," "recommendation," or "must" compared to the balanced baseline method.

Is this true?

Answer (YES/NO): YES